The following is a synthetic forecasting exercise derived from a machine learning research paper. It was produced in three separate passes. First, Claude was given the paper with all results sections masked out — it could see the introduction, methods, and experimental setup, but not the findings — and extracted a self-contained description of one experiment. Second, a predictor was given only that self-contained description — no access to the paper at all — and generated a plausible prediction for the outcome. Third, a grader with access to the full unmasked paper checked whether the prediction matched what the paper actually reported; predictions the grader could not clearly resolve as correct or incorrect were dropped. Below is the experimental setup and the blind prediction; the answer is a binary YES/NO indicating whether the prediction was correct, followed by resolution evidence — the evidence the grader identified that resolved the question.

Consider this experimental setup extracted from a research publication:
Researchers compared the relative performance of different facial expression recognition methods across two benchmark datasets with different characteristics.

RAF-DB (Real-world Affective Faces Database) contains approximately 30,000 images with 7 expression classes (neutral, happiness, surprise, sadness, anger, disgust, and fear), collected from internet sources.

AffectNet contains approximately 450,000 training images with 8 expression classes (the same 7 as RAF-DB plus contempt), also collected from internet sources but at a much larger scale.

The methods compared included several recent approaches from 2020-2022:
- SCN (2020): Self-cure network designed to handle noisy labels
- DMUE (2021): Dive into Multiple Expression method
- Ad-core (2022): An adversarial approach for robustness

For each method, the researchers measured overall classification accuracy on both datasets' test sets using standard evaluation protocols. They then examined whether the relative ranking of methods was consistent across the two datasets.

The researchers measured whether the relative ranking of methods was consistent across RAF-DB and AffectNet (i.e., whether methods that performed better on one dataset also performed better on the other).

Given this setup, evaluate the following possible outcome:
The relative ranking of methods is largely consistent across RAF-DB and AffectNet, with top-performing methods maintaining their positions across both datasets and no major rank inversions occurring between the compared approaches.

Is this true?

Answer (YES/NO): NO